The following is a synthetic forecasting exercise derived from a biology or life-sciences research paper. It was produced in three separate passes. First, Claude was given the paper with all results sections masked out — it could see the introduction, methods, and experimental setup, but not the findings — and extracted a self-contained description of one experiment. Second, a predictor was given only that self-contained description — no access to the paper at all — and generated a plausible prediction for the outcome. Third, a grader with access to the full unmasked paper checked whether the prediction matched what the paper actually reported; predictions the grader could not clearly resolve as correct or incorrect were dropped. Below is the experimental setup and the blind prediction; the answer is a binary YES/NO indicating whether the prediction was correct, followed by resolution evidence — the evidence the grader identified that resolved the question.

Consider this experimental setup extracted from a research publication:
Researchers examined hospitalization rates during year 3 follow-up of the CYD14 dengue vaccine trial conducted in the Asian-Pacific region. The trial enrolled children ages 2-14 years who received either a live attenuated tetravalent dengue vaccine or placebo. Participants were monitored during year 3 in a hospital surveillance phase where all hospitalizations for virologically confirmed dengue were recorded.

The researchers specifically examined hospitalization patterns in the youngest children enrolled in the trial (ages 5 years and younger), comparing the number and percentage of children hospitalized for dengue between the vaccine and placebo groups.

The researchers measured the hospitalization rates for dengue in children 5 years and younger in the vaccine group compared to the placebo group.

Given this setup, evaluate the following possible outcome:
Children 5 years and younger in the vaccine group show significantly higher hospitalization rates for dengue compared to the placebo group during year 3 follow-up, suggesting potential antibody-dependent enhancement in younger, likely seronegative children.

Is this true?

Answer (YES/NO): YES